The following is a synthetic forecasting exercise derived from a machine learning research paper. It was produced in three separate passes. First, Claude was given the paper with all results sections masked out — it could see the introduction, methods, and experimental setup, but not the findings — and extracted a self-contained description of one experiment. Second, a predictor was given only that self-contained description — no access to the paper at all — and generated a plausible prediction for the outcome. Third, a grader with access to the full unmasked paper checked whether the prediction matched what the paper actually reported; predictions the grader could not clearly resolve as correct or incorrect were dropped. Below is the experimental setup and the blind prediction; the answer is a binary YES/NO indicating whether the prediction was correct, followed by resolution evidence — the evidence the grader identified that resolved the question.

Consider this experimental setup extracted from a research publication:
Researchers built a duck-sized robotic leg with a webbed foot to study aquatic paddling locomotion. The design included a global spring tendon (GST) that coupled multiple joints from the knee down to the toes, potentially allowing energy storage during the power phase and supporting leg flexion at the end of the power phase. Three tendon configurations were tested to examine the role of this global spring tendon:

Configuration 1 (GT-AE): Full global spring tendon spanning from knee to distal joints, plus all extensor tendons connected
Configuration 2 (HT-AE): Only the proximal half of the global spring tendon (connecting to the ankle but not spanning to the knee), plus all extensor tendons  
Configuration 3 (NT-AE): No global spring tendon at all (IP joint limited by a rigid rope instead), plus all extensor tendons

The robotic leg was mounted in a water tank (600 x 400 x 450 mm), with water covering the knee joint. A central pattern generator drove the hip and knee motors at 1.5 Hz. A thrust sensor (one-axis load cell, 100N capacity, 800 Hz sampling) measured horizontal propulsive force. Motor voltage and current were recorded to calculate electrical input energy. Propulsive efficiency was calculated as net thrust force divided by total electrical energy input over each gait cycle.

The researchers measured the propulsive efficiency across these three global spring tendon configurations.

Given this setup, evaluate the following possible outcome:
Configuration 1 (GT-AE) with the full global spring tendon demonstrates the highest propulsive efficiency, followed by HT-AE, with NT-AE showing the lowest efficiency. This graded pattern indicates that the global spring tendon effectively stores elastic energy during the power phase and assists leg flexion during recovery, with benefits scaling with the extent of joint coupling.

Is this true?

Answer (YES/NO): NO